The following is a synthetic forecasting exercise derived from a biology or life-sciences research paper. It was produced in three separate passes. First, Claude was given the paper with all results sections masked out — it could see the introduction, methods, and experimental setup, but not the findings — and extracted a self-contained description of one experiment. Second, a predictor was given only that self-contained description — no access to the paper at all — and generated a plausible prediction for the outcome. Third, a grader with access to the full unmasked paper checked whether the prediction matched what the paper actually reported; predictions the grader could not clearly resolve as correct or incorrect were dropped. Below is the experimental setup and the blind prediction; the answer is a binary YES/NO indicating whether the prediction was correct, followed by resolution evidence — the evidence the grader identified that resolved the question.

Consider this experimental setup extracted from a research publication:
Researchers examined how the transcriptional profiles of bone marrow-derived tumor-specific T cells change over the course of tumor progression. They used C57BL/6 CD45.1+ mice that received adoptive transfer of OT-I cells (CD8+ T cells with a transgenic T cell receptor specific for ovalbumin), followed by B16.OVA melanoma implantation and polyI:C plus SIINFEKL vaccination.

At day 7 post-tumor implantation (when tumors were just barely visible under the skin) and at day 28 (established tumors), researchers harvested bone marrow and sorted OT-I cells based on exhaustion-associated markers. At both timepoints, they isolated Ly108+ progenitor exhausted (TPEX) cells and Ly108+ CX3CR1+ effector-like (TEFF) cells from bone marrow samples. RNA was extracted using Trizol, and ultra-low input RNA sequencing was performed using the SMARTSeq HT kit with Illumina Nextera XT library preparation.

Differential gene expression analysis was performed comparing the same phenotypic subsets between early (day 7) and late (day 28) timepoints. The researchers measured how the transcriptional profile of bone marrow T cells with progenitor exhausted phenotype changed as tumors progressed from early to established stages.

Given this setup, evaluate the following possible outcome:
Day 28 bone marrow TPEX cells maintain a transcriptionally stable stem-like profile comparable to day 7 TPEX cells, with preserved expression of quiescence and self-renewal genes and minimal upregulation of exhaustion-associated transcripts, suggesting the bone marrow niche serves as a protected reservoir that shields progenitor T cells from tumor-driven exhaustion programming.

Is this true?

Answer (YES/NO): NO